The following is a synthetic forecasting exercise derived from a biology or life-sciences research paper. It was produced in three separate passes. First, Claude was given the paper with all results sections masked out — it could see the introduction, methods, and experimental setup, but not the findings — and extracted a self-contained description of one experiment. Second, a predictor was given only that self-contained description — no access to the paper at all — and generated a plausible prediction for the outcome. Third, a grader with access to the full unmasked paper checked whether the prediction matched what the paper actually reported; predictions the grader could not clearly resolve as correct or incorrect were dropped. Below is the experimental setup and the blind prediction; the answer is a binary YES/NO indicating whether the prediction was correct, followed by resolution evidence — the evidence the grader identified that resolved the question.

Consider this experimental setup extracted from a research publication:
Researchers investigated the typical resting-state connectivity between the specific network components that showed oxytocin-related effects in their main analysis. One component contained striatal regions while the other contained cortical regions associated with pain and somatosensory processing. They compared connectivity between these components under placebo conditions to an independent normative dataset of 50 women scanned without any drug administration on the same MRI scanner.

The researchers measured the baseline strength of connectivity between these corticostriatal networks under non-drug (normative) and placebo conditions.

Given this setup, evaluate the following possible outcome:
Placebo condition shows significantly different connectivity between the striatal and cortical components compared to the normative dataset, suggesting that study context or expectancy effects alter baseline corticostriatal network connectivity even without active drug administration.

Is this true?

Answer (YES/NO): NO